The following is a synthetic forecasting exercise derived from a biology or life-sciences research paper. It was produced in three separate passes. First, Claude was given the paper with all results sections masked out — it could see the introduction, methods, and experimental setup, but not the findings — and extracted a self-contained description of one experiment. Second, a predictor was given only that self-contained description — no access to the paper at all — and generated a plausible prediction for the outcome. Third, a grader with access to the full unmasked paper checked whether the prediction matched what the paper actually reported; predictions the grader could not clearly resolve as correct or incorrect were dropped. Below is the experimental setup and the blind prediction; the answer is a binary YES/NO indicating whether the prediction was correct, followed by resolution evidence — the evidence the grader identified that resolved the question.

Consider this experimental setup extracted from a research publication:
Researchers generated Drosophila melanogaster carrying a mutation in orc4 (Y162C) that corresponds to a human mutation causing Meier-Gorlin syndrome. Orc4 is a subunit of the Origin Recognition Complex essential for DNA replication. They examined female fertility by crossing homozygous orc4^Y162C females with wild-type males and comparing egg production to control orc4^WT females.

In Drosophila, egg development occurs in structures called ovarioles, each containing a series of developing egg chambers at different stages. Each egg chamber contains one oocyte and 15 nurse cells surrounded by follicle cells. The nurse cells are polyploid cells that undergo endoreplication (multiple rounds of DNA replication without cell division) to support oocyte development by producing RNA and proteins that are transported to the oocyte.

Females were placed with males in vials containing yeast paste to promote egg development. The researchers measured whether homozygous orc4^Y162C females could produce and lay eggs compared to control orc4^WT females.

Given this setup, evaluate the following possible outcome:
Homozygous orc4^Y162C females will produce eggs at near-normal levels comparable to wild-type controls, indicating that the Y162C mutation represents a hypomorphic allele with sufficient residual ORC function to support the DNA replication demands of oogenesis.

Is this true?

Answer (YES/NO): NO